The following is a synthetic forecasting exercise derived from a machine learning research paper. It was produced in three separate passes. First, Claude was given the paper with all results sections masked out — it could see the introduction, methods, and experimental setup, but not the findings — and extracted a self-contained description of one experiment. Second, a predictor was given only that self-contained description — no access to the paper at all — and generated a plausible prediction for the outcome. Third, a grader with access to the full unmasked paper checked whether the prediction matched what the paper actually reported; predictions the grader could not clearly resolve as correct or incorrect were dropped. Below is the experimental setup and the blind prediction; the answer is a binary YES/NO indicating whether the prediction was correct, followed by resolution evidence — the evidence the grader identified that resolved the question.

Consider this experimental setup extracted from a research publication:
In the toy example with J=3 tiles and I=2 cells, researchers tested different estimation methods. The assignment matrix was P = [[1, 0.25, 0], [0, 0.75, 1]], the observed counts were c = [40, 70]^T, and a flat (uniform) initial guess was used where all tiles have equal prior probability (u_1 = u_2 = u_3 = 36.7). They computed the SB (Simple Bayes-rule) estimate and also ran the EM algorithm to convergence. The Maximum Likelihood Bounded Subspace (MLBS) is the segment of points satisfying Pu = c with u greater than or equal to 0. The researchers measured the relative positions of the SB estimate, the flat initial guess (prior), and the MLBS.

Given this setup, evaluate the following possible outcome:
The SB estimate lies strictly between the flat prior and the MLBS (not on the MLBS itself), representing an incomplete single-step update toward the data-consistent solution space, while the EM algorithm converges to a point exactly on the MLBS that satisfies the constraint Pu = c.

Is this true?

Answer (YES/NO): YES